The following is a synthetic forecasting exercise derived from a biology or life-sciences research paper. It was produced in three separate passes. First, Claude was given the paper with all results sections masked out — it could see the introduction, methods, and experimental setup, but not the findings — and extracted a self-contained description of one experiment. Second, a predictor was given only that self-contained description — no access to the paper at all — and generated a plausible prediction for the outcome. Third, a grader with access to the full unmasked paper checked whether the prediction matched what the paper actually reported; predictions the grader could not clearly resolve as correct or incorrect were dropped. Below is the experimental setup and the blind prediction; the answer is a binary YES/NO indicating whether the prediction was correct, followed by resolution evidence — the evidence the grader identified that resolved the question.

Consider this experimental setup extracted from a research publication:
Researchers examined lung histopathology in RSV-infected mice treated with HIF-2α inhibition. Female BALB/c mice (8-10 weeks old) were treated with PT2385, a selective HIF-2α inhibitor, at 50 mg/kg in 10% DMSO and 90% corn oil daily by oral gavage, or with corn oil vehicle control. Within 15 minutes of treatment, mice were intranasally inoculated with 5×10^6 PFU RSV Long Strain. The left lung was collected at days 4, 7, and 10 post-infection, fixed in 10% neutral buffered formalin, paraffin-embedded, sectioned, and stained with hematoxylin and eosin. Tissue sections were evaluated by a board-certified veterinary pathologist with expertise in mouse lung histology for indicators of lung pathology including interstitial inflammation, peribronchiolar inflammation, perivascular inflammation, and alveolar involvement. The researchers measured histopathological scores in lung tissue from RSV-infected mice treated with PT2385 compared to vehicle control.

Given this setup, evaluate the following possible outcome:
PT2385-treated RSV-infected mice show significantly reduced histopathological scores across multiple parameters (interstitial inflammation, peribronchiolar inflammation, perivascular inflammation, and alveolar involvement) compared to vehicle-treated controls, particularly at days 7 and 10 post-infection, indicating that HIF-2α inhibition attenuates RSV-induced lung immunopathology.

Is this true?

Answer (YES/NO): NO